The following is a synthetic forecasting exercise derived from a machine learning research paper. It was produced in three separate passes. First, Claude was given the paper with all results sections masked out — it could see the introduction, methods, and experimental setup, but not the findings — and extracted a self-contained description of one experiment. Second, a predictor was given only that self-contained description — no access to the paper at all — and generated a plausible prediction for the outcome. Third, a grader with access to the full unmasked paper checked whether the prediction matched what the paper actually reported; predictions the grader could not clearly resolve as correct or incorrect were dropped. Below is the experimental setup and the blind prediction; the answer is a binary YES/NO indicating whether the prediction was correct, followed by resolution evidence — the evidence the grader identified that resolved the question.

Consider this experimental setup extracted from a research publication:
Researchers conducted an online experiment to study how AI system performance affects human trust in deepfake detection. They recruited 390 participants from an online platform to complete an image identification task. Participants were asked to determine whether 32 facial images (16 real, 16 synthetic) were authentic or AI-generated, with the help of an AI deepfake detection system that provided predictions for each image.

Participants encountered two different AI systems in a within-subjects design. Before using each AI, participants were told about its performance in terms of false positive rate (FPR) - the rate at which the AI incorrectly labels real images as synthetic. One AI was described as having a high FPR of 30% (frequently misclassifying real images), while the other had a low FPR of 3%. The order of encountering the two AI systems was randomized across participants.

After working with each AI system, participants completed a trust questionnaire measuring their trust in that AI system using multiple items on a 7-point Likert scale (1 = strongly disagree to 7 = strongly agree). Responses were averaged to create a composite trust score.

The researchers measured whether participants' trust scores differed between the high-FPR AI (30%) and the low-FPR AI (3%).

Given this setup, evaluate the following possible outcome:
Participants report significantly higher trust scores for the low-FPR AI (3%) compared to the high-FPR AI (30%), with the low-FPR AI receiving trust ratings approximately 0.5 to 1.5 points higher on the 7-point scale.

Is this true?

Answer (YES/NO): NO